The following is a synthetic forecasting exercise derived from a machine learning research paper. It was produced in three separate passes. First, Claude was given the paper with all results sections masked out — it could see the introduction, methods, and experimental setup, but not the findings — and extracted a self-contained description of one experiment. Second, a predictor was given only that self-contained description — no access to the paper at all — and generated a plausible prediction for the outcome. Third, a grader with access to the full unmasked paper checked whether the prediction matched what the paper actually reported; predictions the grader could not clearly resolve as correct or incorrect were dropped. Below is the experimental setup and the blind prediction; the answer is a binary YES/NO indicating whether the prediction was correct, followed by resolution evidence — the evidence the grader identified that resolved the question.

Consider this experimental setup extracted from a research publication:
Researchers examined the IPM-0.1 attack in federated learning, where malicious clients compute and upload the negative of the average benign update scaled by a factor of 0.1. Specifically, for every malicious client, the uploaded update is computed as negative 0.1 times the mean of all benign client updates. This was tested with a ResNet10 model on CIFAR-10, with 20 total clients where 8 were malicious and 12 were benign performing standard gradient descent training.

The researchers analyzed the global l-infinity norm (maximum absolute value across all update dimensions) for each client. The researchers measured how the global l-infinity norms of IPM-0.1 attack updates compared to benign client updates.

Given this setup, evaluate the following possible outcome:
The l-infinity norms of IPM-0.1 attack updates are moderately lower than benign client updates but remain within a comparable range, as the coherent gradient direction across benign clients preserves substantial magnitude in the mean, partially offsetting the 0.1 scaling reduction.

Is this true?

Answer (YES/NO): NO